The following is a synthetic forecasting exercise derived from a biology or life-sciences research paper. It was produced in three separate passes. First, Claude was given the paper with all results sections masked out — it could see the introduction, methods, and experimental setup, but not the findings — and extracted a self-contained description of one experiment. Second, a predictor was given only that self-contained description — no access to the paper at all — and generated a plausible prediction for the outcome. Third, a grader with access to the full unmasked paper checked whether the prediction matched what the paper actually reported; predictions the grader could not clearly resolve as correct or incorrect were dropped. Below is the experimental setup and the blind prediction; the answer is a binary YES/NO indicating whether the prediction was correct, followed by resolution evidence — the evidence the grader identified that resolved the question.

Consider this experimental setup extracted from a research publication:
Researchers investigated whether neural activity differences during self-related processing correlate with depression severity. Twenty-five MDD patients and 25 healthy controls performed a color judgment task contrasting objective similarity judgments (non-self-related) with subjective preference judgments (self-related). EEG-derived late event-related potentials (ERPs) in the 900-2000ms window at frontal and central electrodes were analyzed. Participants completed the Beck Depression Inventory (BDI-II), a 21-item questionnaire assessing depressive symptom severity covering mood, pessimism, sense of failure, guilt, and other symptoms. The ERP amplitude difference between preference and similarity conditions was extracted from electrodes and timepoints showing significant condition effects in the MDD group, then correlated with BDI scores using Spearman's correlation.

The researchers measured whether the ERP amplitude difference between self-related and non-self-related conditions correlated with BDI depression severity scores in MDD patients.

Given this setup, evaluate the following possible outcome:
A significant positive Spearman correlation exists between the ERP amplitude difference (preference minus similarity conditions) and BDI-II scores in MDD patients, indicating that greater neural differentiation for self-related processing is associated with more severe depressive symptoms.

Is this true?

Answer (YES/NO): YES